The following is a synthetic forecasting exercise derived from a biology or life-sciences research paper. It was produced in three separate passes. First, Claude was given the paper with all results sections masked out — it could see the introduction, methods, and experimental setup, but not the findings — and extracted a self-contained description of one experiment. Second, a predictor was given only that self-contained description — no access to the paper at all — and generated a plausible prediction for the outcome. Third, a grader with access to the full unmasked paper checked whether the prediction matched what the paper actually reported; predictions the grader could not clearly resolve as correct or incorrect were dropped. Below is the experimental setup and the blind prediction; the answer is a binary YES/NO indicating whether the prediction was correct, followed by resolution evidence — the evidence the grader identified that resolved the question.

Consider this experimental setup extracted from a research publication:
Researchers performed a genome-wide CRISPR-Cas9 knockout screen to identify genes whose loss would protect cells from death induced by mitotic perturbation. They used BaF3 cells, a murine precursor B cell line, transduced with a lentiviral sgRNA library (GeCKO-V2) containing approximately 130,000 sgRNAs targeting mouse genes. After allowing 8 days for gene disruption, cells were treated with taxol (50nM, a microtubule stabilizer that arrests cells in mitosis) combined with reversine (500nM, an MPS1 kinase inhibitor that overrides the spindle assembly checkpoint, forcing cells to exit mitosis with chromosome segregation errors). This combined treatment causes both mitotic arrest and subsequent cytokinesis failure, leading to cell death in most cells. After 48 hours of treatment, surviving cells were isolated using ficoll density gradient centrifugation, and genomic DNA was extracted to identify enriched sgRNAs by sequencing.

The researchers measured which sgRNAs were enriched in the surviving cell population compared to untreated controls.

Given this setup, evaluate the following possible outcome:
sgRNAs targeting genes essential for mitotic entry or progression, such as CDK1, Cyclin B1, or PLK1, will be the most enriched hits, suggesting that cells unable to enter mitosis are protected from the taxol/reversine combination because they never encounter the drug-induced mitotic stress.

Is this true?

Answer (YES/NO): NO